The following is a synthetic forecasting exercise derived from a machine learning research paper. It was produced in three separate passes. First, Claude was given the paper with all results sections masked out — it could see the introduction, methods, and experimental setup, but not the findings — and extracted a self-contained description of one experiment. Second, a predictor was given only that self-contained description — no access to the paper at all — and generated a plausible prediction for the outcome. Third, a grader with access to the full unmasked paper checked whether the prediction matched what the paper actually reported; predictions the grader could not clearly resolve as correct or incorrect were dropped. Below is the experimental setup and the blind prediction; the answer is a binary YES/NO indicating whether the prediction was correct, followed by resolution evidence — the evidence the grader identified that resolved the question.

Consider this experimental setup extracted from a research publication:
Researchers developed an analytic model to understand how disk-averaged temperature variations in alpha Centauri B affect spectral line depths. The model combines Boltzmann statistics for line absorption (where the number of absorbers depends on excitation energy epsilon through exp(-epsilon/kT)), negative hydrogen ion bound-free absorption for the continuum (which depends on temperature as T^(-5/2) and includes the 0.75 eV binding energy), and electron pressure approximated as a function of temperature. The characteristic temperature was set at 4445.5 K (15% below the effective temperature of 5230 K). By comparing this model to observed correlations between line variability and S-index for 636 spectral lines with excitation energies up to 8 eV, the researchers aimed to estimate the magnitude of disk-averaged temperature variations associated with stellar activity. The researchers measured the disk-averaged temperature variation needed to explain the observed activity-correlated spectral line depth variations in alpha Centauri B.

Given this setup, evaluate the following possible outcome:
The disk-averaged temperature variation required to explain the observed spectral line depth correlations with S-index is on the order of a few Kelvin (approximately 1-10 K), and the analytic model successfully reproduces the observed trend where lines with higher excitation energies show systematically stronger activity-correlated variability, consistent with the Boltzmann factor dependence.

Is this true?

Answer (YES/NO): NO